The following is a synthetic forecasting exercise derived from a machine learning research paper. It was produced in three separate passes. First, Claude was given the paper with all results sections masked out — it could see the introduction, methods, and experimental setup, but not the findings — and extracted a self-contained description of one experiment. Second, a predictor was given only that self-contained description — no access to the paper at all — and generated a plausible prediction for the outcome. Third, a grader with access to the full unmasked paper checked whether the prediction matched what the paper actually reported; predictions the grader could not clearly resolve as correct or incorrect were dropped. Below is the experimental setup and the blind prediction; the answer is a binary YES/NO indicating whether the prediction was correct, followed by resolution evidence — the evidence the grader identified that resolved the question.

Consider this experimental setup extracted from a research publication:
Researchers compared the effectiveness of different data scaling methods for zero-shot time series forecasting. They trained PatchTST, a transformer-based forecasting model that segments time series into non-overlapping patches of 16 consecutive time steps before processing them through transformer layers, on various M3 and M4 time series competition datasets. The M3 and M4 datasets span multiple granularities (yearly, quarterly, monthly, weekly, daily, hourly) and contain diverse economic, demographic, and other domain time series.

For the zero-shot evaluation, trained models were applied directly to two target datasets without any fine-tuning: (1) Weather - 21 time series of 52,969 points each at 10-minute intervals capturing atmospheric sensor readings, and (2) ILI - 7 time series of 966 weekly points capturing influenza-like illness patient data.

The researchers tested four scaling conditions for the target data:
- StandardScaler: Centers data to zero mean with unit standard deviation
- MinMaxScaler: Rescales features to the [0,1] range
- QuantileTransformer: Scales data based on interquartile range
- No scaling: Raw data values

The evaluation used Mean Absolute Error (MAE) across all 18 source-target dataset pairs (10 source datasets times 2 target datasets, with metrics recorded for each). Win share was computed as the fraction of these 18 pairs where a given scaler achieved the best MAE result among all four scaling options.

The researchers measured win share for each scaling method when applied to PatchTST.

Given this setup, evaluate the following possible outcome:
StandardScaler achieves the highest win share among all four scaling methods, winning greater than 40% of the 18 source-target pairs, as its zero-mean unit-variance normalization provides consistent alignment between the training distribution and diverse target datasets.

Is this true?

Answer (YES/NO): YES